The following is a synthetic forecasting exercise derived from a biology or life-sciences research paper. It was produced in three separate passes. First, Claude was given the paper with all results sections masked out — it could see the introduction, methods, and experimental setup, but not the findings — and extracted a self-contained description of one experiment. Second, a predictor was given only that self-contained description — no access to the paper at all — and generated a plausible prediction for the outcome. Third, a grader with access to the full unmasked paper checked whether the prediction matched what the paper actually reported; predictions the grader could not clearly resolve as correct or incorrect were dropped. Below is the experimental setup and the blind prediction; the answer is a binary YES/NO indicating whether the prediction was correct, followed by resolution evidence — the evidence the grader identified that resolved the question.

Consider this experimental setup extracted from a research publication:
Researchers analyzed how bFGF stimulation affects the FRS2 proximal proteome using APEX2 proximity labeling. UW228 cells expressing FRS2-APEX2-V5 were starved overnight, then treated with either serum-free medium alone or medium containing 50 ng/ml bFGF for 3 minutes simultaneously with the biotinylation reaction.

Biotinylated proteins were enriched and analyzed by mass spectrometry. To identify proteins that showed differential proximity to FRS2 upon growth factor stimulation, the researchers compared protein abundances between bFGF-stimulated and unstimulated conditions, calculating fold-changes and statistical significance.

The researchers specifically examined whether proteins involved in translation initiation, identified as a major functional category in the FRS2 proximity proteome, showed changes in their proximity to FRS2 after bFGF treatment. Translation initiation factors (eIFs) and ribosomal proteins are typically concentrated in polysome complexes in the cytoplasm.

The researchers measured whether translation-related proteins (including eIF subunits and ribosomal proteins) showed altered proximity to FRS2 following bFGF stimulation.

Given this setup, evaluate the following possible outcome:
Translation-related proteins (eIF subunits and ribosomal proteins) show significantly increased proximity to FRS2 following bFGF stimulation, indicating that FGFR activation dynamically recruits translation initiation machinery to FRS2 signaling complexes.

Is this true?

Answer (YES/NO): NO